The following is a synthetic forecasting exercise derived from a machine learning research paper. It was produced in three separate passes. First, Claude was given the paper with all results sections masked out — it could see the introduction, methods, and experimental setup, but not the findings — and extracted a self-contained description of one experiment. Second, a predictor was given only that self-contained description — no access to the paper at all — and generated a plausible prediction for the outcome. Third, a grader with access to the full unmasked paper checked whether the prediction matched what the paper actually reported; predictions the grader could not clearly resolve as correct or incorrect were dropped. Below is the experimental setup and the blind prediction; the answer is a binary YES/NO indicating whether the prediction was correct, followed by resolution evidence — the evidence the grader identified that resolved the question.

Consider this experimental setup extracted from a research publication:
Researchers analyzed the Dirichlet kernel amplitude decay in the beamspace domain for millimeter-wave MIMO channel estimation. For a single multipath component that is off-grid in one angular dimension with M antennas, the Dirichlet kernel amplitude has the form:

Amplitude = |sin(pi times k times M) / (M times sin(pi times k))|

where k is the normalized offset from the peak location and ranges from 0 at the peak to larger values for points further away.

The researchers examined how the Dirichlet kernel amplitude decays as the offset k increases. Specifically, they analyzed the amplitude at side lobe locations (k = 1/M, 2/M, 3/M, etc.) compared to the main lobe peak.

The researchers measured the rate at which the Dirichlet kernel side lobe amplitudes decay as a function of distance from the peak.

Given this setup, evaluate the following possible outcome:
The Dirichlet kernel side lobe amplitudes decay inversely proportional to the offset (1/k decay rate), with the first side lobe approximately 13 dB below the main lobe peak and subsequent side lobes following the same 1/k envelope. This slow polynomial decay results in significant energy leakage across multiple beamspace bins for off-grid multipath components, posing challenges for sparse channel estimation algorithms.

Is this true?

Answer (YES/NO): YES